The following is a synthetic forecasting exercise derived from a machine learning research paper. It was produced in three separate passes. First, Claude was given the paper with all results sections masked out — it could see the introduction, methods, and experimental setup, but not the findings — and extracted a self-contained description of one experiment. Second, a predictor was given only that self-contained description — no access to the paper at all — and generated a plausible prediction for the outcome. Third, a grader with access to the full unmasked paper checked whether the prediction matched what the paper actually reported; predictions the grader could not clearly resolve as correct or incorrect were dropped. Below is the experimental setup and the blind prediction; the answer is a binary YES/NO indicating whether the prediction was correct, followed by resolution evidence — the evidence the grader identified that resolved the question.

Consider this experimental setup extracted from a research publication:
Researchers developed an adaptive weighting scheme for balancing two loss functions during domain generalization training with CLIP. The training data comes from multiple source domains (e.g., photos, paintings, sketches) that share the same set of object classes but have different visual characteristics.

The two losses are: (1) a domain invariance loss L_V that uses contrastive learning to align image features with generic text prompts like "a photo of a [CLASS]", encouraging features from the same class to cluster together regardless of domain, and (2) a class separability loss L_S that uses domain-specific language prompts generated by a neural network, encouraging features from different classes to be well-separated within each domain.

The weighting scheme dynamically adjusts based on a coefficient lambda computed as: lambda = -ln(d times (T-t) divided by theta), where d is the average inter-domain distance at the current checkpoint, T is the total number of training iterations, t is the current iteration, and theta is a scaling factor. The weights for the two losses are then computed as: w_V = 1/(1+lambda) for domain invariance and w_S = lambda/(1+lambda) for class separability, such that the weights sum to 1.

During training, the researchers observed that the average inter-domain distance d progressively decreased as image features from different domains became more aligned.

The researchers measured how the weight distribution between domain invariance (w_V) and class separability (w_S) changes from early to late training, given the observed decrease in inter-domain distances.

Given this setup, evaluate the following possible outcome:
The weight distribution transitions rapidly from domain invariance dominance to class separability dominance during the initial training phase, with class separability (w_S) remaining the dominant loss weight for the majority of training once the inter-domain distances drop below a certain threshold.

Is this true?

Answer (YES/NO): NO